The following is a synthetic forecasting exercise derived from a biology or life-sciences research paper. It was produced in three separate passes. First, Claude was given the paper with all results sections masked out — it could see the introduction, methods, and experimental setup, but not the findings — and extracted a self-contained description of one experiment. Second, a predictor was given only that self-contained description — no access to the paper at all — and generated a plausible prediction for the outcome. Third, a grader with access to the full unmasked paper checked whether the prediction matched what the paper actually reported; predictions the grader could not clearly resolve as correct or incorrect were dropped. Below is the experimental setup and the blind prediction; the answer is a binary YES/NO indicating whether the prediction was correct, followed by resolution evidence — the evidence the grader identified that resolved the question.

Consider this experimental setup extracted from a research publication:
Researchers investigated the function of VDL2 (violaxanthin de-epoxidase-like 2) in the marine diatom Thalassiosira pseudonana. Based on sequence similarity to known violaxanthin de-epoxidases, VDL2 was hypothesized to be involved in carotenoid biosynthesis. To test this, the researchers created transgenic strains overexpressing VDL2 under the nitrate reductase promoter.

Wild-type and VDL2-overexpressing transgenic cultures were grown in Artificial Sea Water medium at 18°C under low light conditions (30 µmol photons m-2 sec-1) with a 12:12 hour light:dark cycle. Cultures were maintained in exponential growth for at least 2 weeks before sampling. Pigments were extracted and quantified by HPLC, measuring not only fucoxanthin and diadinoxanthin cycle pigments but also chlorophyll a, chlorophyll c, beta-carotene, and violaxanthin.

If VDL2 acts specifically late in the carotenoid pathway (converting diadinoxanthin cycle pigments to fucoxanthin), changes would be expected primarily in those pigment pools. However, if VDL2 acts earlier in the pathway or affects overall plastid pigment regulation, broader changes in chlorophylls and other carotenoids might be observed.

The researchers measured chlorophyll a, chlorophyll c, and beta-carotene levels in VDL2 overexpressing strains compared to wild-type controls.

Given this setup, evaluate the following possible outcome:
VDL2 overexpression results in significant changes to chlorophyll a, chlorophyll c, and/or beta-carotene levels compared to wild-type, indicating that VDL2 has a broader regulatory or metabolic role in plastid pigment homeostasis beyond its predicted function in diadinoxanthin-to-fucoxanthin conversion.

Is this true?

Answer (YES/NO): NO